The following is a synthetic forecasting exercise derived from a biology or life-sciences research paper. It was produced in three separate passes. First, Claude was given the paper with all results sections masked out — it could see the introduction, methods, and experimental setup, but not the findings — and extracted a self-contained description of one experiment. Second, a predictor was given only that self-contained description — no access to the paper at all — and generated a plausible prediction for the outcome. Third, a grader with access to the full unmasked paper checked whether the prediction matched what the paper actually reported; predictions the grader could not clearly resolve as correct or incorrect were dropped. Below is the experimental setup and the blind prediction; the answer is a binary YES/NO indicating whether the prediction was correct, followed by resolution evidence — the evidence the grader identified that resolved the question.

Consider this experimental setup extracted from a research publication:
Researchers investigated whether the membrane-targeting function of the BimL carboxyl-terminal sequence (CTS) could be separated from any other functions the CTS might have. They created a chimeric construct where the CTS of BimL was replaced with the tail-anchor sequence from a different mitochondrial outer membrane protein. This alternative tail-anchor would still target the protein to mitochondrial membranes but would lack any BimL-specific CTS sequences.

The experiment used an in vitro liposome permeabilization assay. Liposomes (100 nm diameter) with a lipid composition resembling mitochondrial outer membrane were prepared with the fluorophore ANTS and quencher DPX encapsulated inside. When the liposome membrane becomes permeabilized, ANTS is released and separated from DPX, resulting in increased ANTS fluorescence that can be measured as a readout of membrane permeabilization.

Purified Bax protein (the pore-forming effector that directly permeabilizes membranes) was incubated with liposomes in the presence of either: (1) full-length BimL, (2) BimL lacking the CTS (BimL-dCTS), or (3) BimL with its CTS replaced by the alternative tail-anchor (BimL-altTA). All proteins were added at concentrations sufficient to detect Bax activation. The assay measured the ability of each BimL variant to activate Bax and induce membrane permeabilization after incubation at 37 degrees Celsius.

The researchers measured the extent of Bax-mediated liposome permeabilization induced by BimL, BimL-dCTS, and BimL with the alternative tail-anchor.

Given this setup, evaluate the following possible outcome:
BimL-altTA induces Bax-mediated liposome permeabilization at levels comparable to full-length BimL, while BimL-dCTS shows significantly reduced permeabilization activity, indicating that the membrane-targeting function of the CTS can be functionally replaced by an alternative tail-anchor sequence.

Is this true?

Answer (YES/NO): NO